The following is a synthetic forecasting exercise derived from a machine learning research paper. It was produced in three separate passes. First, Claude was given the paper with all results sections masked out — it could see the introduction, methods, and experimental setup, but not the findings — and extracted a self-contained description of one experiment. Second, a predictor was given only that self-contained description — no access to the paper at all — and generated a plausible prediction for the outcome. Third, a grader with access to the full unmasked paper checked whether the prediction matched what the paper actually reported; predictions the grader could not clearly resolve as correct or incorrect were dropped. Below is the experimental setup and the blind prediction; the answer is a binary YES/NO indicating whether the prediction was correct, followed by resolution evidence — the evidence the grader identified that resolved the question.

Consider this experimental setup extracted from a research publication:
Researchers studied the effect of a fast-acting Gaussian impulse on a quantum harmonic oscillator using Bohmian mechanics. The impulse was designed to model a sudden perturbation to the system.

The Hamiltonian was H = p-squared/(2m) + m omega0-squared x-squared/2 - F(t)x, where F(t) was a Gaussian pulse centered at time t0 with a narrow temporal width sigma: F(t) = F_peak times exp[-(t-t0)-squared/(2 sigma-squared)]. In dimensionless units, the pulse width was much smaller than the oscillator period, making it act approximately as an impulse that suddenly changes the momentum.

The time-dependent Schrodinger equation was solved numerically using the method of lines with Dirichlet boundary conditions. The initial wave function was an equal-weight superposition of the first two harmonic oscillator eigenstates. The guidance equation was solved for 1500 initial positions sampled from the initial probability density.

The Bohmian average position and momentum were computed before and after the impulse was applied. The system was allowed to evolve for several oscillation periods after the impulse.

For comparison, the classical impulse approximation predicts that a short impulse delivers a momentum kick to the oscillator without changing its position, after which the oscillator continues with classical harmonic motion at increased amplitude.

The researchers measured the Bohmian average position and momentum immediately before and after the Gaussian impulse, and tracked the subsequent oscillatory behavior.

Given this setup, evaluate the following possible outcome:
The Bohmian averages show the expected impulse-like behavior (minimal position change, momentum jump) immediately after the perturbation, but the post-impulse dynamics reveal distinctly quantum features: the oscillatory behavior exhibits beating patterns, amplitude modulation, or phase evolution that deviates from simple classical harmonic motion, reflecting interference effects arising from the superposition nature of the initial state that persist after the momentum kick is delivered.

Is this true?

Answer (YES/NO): NO